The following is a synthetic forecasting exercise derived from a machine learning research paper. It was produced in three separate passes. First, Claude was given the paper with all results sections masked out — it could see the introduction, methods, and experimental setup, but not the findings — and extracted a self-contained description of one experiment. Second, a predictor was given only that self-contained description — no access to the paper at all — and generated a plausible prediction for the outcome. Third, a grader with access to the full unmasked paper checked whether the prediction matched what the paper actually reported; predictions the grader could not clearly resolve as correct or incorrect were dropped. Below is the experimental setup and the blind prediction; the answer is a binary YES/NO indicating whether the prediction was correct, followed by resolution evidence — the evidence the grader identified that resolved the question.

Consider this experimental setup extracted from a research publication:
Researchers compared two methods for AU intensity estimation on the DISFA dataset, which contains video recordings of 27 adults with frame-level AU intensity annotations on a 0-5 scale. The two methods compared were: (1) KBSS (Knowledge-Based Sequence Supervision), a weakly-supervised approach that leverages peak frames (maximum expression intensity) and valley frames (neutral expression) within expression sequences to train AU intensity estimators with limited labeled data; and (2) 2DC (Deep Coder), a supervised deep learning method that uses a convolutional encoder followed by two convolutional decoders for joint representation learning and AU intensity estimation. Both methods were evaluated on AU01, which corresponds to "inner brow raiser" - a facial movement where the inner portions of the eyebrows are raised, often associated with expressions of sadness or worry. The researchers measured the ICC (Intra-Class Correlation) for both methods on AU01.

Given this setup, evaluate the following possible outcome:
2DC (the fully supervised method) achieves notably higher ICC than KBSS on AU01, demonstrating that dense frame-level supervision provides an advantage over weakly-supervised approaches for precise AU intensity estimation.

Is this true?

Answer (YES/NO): YES